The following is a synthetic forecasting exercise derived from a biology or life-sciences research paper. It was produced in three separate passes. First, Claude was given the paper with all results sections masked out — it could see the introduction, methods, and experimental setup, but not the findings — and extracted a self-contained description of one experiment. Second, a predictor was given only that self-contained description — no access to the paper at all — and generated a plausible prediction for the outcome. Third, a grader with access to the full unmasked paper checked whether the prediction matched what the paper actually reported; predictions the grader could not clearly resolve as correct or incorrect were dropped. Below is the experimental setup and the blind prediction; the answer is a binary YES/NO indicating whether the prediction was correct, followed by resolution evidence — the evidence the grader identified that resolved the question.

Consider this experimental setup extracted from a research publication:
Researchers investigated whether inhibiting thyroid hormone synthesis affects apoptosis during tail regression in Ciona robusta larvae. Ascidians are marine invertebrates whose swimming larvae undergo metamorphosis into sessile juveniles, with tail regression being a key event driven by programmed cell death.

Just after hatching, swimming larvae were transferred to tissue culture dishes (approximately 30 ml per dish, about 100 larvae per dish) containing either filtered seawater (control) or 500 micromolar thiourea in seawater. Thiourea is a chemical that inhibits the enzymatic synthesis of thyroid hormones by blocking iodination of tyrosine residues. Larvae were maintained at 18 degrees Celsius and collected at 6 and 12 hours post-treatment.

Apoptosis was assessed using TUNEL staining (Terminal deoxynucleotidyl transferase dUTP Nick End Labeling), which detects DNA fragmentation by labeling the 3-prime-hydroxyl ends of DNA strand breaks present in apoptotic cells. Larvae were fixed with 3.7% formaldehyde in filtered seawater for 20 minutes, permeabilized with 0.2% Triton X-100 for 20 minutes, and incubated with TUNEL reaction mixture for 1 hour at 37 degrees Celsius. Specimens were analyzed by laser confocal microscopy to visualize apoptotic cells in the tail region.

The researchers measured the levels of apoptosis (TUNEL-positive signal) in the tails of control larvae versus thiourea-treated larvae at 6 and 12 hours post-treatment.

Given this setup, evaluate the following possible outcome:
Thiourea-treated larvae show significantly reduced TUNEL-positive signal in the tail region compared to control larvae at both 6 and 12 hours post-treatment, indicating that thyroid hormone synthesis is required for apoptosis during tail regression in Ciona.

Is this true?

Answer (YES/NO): YES